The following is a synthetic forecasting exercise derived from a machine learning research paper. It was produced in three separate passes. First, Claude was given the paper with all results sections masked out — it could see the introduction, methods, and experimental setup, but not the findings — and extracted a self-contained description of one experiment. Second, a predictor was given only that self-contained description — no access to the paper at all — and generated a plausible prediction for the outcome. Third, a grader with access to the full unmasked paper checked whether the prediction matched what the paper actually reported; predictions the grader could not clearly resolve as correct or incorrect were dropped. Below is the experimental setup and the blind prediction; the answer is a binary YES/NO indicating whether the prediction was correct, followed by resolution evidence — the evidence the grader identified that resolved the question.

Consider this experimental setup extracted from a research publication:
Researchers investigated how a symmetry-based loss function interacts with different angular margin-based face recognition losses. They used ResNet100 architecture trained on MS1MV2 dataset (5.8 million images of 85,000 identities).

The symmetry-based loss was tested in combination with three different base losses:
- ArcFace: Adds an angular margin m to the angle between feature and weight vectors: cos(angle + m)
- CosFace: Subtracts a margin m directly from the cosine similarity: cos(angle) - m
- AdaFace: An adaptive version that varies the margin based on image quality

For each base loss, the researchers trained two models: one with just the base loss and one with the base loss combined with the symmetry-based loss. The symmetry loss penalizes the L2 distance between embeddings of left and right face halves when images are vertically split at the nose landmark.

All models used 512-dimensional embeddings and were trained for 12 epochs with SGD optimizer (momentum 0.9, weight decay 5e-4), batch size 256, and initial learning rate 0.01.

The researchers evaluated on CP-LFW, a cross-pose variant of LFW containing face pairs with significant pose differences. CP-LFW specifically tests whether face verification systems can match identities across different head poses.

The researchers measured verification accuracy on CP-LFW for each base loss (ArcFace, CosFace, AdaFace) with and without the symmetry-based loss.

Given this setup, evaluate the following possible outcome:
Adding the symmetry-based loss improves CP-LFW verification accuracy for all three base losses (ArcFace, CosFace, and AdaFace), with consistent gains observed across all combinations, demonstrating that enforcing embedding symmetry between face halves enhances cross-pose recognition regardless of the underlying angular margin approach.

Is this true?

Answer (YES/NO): NO